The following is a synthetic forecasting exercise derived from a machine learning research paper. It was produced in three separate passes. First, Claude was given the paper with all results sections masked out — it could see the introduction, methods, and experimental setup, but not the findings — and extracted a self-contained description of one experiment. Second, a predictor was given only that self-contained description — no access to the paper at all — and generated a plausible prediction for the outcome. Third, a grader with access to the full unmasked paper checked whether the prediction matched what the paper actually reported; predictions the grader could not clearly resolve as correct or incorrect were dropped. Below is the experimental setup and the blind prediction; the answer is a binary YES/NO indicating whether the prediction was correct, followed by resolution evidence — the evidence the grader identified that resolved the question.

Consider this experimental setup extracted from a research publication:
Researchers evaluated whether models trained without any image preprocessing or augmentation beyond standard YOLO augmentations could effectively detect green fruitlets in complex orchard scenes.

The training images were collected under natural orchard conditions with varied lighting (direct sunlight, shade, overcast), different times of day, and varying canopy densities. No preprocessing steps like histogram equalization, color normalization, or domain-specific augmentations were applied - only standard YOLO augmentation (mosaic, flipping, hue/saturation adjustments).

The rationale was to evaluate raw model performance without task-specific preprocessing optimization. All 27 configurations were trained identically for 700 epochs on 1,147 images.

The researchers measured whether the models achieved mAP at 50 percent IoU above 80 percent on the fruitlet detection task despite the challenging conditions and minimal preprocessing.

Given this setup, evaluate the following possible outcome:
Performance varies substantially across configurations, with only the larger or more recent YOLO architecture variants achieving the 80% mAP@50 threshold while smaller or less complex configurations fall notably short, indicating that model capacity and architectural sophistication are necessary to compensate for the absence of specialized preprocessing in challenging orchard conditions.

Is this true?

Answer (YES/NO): NO